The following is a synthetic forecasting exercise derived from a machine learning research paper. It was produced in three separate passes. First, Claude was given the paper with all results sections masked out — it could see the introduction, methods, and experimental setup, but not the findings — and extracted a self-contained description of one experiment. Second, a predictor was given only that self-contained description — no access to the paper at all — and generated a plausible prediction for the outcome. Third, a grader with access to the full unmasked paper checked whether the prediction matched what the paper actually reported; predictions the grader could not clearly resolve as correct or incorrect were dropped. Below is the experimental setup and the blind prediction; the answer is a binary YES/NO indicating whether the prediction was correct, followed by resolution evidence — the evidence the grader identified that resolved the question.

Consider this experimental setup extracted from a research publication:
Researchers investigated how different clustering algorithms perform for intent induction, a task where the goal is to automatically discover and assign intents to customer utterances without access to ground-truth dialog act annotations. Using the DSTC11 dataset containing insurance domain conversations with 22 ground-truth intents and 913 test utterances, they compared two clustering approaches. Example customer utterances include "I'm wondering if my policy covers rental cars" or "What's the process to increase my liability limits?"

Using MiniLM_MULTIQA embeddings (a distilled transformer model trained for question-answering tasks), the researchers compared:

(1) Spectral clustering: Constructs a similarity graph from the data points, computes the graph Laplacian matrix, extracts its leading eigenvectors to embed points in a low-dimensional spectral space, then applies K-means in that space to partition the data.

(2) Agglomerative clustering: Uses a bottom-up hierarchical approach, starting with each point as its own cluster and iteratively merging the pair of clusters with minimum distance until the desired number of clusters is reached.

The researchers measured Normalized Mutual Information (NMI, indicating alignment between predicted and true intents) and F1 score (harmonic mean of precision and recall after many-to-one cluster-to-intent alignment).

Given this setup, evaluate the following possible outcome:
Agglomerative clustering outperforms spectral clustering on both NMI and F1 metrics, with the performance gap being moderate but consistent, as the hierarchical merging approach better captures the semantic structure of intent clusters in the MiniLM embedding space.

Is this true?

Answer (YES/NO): YES